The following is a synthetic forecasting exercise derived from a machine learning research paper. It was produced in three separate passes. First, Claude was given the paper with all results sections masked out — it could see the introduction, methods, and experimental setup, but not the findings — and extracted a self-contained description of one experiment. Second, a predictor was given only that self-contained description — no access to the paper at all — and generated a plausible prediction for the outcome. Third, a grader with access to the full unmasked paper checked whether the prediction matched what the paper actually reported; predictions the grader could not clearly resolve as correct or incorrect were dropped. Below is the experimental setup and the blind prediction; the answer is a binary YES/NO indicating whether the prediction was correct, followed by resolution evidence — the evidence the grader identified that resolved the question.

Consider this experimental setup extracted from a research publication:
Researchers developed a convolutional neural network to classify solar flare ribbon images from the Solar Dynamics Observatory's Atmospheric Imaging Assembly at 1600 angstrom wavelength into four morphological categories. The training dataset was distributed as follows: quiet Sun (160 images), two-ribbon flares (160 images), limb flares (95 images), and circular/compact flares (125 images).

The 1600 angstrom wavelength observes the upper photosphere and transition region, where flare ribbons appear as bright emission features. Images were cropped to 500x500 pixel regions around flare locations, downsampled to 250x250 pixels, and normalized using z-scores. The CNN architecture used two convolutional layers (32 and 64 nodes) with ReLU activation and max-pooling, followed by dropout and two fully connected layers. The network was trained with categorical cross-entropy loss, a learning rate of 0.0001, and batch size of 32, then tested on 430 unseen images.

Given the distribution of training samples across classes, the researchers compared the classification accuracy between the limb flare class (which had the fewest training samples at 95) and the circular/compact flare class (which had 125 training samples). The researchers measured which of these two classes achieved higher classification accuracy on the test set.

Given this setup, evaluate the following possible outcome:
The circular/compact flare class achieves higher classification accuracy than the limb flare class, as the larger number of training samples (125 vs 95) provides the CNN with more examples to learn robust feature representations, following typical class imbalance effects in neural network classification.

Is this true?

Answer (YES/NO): NO